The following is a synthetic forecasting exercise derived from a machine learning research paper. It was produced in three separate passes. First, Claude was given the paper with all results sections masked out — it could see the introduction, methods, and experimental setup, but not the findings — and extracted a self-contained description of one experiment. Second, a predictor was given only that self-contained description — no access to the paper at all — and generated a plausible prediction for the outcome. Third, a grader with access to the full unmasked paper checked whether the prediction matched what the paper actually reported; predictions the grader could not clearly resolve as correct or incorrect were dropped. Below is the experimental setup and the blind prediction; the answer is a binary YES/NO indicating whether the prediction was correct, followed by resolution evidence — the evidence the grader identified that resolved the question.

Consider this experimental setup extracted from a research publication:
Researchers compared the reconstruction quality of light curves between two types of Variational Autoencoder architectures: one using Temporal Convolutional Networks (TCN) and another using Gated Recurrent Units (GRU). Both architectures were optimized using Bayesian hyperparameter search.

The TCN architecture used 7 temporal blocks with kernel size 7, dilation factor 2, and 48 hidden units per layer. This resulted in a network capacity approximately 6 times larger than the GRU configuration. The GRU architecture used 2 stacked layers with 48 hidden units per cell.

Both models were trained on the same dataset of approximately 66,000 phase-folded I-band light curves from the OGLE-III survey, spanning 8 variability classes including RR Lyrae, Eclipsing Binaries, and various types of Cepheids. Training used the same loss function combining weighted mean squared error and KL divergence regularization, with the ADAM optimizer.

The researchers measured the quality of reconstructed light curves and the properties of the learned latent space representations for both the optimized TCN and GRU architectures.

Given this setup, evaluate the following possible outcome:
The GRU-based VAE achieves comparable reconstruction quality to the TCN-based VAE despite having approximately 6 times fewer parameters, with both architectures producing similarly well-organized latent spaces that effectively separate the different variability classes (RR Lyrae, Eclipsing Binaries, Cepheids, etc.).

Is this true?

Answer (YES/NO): NO